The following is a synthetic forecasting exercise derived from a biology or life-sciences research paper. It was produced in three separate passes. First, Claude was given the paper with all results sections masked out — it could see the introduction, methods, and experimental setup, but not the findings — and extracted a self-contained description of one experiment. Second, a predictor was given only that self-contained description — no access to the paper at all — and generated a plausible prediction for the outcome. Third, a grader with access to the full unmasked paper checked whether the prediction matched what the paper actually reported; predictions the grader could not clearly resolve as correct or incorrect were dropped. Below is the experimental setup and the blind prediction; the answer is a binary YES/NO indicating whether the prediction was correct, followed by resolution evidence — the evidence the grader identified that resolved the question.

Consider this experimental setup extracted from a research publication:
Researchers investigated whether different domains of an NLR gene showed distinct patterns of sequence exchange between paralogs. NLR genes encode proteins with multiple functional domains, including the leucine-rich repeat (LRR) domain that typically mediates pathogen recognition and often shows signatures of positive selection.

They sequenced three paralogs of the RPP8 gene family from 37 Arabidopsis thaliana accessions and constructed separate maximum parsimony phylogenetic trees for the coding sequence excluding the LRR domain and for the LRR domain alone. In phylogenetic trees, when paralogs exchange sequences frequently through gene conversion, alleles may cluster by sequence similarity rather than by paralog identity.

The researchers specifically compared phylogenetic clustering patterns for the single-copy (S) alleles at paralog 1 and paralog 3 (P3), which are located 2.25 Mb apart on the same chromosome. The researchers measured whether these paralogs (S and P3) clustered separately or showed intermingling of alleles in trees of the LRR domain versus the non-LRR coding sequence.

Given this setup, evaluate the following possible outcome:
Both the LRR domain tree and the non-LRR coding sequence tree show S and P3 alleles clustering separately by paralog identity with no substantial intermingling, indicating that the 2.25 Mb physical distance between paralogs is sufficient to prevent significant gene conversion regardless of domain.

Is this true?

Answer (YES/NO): NO